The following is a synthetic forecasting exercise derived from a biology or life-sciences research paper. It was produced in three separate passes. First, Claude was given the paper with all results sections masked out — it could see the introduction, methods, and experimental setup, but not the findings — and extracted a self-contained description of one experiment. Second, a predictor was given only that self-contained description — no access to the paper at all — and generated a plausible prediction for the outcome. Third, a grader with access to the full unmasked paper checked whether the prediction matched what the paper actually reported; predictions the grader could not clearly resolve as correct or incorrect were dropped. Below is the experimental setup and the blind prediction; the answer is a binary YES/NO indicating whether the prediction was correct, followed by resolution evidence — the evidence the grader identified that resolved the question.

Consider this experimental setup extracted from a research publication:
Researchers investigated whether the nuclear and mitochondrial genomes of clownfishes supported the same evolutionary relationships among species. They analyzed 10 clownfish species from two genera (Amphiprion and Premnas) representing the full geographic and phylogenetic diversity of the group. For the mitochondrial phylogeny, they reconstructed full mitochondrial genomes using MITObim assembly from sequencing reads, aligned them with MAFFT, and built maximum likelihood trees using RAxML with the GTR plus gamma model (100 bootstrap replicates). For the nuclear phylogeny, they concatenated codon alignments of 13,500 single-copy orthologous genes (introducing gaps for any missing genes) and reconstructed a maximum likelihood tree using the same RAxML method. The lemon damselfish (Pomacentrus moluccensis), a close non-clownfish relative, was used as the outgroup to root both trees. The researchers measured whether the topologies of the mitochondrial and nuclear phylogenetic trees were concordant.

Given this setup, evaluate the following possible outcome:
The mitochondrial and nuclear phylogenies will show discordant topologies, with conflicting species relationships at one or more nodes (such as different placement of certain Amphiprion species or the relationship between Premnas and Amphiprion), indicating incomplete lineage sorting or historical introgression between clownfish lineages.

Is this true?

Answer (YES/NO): YES